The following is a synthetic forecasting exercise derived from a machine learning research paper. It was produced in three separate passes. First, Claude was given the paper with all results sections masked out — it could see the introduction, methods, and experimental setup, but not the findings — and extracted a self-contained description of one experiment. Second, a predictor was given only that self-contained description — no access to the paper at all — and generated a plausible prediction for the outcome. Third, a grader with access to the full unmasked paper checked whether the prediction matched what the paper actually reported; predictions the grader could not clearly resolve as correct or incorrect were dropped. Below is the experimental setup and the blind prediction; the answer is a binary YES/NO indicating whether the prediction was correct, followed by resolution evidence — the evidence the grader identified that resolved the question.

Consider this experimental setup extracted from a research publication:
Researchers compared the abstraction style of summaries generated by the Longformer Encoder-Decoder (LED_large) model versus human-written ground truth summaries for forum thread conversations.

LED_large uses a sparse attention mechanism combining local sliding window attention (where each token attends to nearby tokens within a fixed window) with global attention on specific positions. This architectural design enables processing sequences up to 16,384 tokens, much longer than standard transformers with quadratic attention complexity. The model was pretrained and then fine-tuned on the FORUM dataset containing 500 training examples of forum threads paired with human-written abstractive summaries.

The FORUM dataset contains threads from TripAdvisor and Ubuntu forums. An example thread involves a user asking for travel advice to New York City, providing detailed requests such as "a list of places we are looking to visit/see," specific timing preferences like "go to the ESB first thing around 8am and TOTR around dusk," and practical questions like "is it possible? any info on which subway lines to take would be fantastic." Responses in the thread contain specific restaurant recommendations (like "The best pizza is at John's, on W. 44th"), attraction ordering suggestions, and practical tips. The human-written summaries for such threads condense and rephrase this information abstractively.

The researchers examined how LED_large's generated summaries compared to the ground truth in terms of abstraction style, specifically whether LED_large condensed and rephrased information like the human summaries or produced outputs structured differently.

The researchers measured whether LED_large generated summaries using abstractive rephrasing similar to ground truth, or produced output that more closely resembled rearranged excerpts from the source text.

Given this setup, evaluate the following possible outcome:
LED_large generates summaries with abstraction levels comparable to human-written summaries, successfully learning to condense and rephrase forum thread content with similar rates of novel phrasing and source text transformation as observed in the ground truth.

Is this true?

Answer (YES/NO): NO